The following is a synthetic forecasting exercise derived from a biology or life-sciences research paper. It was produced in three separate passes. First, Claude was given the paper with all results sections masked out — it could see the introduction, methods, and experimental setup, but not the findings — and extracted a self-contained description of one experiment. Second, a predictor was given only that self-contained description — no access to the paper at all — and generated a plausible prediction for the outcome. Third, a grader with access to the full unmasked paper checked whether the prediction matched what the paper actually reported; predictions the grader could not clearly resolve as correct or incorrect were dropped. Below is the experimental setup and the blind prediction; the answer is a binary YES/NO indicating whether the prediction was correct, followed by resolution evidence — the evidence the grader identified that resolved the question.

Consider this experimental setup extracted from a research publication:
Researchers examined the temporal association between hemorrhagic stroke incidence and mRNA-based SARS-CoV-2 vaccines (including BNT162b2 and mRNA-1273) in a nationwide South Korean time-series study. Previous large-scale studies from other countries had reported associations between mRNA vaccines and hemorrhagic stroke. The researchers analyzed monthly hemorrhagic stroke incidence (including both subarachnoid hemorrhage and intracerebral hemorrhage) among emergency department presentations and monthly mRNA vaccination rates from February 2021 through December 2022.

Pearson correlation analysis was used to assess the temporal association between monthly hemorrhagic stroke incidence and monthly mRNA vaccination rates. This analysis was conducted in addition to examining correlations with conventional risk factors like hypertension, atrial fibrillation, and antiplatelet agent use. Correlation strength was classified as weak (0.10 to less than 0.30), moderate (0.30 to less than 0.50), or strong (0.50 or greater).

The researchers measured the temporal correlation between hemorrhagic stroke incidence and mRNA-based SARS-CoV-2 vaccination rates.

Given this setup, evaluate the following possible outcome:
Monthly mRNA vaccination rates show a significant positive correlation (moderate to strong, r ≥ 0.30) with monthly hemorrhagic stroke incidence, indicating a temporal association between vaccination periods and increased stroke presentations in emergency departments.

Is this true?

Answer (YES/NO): NO